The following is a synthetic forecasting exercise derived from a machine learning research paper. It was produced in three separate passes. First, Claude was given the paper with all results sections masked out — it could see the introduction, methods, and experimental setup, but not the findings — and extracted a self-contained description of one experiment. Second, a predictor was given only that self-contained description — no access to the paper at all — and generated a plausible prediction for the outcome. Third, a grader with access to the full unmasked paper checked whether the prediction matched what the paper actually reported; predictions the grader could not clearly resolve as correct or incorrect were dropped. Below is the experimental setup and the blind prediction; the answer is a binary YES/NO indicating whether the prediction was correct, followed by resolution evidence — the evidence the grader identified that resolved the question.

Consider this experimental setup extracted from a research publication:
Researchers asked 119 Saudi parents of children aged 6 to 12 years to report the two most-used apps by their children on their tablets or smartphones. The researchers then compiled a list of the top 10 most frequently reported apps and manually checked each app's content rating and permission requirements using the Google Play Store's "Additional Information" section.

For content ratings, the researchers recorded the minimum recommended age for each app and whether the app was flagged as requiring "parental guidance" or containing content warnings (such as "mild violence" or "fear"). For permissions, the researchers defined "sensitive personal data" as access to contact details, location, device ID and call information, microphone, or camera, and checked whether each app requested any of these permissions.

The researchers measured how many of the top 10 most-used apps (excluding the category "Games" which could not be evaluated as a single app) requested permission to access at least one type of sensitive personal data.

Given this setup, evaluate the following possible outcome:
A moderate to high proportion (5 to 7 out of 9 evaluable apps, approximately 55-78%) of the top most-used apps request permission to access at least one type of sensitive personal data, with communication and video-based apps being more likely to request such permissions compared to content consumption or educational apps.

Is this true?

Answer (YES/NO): NO